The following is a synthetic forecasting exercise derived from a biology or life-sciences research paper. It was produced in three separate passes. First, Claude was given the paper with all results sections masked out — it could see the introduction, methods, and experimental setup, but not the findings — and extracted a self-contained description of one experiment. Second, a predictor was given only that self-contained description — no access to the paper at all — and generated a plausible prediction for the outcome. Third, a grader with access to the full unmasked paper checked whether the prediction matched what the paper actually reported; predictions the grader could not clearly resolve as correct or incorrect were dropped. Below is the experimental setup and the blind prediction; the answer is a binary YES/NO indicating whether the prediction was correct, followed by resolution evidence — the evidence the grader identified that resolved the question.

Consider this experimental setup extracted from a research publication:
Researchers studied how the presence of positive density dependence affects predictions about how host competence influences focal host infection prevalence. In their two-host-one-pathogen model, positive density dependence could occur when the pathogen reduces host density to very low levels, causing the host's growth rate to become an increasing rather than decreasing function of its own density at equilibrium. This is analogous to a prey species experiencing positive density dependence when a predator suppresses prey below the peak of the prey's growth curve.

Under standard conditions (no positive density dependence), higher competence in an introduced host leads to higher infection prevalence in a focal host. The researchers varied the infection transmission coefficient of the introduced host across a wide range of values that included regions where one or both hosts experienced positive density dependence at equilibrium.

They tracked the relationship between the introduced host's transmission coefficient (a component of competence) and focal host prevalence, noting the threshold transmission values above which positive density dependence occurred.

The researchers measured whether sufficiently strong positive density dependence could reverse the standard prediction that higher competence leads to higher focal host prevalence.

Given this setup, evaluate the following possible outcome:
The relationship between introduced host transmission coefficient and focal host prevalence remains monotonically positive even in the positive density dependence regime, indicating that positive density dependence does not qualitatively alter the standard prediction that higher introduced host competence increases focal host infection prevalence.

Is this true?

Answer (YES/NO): NO